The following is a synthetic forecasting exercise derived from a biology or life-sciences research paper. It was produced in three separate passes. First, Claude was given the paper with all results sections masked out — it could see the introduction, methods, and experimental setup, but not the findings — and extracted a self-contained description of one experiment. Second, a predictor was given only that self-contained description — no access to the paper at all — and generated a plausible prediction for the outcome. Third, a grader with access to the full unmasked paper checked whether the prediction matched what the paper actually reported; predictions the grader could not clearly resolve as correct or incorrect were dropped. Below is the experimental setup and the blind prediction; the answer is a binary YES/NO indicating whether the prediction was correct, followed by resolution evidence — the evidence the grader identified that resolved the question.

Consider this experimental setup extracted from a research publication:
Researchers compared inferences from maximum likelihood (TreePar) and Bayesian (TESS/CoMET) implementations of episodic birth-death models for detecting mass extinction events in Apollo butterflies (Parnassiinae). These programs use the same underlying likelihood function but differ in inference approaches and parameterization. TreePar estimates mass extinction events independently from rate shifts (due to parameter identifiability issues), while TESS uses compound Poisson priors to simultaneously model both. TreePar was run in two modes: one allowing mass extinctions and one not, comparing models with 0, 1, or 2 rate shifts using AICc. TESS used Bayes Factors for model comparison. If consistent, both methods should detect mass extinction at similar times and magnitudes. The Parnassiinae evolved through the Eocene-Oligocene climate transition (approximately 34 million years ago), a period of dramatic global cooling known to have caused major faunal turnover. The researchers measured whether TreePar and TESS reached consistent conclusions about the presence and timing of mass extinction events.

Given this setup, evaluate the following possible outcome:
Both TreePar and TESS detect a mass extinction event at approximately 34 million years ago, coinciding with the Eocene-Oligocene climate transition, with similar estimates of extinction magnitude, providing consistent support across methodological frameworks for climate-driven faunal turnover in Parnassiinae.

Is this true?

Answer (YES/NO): NO